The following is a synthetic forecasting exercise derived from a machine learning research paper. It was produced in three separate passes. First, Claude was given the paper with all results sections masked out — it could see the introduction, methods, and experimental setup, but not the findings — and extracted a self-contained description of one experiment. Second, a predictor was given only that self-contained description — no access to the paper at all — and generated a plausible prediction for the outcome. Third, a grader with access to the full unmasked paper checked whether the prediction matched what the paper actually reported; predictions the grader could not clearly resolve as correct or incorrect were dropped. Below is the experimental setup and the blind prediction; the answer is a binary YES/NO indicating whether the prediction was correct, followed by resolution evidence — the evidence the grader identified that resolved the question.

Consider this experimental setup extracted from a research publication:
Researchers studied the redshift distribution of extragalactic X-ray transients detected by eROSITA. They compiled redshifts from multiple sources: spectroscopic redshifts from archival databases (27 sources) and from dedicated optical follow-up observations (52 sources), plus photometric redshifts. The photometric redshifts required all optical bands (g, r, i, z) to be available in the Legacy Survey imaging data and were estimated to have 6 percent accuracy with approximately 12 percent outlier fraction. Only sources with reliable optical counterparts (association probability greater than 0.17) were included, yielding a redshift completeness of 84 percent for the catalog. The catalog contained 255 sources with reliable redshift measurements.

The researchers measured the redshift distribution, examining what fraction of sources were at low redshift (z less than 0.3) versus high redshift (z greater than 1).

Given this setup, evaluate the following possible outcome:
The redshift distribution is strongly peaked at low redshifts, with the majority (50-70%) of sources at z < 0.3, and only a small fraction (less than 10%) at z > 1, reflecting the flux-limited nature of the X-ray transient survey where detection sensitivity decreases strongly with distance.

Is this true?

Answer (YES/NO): YES